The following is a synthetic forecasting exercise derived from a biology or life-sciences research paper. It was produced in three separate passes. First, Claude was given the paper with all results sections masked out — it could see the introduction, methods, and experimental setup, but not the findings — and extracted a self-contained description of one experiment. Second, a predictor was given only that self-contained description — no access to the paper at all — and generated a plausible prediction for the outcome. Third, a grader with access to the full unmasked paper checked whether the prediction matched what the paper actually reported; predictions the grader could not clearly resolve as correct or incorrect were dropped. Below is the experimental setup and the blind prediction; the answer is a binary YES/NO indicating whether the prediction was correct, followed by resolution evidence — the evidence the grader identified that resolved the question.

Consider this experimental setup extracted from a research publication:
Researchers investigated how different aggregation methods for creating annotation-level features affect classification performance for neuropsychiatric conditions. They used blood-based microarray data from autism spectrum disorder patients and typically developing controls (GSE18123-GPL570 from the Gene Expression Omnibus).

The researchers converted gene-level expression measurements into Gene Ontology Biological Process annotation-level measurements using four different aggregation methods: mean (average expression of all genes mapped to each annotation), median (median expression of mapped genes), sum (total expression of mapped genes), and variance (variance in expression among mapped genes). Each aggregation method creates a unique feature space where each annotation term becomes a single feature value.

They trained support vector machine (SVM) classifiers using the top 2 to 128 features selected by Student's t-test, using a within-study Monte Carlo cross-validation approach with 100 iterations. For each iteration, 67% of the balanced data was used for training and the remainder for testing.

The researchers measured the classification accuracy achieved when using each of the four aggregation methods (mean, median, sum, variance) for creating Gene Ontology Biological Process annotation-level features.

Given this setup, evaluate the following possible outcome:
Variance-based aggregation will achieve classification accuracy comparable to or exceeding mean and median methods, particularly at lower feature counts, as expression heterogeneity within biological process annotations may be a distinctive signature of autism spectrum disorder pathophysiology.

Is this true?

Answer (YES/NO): NO